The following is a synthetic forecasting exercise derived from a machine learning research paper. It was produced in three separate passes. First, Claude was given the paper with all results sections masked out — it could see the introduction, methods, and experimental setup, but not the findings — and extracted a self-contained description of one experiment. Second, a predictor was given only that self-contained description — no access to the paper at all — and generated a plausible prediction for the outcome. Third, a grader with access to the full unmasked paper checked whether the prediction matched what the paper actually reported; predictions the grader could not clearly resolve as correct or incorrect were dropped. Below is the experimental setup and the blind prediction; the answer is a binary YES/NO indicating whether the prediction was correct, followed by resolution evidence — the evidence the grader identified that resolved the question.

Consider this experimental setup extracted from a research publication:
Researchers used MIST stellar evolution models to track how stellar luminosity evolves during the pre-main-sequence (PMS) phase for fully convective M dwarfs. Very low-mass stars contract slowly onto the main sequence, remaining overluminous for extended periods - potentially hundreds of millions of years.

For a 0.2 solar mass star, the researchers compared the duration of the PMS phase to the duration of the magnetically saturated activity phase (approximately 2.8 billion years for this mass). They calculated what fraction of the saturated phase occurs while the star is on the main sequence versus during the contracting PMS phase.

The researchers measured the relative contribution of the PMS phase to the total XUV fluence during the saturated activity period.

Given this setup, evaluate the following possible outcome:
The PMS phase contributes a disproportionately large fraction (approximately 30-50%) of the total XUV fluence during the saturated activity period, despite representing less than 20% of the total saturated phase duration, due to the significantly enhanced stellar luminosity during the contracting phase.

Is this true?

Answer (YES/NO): NO